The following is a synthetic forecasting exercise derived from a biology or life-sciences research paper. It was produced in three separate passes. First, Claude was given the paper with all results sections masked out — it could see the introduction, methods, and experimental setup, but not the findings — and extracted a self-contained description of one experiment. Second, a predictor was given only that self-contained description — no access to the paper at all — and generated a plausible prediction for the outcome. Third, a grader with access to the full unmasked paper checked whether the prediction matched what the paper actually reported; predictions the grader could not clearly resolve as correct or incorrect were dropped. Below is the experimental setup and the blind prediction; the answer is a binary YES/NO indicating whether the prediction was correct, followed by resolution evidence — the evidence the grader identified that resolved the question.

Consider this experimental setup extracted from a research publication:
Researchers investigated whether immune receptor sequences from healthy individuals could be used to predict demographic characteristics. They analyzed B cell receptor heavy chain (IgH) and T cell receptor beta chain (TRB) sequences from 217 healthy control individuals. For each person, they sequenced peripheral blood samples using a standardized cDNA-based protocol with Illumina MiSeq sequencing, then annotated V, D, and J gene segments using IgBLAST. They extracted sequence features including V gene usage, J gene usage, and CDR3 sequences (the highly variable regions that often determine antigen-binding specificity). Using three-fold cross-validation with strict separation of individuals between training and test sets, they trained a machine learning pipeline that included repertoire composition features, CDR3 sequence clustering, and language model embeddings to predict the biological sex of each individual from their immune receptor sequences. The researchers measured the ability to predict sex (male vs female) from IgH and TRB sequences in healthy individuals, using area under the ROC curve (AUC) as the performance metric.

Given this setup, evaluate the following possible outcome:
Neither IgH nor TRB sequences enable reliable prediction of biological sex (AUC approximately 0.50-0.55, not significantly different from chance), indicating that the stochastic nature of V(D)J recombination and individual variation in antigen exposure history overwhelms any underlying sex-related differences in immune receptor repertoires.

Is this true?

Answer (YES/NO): YES